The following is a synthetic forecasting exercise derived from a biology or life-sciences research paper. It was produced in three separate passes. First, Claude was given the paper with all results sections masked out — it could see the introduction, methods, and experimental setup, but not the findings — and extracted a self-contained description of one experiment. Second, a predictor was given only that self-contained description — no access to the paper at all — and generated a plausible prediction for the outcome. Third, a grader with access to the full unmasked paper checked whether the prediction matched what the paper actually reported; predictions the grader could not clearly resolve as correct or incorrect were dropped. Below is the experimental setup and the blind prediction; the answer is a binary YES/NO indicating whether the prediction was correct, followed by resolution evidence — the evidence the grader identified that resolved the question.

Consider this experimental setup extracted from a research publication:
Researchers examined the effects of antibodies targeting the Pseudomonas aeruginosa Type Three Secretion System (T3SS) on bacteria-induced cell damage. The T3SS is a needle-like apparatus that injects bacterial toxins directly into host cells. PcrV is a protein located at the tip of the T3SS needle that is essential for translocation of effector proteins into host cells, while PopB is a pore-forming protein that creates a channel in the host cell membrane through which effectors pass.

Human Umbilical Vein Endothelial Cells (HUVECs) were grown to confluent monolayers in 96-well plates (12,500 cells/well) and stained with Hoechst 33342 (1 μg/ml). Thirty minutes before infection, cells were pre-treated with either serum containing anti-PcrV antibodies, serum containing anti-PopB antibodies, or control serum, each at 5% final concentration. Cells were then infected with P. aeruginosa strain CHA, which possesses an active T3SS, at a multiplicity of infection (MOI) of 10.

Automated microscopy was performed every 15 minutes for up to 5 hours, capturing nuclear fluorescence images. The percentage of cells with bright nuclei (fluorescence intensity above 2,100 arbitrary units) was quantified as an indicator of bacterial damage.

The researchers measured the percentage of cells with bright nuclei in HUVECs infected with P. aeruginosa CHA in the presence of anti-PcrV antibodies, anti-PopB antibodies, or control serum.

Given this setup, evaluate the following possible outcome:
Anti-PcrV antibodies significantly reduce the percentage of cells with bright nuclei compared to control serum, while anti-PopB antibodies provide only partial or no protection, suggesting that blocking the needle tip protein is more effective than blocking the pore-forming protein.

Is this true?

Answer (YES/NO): YES